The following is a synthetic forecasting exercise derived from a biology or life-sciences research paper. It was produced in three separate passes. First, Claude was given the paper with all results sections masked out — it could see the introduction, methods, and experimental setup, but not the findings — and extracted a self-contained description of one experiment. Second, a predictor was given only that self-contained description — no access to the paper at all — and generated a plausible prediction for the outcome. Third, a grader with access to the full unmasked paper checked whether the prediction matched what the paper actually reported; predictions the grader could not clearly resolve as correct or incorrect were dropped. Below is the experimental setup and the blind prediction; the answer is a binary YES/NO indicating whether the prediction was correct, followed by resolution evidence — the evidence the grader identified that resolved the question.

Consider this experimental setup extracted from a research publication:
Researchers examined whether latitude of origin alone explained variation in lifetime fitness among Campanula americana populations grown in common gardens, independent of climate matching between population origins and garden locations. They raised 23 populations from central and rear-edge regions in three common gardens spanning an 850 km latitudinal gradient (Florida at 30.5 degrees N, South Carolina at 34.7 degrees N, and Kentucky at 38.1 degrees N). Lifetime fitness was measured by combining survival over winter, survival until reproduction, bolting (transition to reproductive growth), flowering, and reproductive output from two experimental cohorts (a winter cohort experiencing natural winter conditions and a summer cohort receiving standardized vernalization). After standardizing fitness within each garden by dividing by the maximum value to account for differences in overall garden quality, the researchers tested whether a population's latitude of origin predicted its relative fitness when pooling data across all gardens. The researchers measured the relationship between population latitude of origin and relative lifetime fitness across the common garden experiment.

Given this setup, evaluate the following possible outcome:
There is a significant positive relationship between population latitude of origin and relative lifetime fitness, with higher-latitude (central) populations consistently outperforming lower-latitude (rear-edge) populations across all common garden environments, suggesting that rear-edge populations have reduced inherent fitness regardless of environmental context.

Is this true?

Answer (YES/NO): NO